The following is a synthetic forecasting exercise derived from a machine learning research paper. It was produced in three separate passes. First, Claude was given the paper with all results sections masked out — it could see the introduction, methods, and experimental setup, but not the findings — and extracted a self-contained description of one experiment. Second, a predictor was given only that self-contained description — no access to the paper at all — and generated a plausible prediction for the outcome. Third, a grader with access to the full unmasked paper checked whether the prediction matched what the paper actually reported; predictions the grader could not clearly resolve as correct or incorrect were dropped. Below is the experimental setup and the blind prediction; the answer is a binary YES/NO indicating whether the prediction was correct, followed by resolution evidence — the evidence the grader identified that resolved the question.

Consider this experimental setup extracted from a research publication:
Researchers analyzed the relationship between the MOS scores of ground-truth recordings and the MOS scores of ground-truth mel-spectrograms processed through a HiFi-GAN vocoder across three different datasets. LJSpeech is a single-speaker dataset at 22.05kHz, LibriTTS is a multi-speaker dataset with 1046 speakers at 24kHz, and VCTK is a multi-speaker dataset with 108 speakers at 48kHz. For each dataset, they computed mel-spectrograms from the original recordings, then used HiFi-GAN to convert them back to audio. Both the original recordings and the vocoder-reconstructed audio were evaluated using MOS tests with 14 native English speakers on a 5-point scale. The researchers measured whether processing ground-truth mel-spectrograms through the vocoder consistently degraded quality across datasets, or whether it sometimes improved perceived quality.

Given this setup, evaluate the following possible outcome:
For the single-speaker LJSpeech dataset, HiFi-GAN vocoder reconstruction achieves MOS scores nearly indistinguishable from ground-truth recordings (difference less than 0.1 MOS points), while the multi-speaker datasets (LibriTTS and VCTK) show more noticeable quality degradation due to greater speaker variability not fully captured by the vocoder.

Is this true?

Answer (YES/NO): NO